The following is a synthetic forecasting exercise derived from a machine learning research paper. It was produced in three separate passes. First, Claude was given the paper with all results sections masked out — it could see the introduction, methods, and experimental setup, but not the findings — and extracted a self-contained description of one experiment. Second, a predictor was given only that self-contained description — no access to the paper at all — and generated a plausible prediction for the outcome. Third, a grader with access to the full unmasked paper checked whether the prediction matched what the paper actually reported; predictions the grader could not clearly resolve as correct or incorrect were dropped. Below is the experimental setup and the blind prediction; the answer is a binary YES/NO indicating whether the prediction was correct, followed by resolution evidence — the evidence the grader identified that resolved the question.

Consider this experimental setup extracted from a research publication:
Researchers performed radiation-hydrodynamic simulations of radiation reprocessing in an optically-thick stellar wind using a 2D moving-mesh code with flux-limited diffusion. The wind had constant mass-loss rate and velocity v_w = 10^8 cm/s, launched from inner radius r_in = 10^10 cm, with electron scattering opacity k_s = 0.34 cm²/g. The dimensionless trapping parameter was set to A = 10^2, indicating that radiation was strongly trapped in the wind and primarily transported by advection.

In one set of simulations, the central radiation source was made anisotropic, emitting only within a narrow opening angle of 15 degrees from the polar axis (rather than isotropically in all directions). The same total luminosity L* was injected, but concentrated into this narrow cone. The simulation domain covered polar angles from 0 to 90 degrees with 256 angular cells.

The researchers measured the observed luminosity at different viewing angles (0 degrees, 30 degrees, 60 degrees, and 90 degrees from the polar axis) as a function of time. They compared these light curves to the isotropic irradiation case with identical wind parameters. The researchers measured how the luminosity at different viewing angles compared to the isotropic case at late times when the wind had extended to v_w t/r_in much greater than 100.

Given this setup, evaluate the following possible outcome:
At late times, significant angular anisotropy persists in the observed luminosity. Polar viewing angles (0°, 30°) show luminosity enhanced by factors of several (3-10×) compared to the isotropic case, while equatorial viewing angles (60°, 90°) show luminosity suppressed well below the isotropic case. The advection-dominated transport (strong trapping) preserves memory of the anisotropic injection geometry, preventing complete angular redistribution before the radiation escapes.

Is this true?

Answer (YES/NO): NO